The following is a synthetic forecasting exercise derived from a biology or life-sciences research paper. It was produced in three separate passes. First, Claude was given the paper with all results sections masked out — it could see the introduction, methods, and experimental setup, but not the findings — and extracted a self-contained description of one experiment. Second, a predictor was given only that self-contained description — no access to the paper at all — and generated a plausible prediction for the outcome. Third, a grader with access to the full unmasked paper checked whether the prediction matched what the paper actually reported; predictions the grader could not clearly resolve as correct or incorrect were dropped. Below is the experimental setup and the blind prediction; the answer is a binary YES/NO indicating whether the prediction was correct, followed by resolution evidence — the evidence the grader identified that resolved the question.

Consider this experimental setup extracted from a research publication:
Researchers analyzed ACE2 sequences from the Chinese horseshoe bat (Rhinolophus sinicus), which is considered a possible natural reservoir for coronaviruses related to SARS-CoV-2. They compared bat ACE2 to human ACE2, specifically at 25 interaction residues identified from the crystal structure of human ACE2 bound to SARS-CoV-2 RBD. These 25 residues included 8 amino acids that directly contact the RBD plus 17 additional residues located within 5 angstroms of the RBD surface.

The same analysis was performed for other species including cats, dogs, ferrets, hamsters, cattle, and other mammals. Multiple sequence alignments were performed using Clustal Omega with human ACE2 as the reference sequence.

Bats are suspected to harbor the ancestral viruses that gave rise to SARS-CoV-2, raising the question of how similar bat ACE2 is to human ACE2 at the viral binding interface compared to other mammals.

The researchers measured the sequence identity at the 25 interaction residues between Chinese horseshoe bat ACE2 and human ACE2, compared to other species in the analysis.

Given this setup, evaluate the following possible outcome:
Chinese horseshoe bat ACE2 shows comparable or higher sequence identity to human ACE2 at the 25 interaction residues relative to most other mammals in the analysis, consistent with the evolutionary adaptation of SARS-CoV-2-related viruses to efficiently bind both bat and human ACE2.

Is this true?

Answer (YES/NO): NO